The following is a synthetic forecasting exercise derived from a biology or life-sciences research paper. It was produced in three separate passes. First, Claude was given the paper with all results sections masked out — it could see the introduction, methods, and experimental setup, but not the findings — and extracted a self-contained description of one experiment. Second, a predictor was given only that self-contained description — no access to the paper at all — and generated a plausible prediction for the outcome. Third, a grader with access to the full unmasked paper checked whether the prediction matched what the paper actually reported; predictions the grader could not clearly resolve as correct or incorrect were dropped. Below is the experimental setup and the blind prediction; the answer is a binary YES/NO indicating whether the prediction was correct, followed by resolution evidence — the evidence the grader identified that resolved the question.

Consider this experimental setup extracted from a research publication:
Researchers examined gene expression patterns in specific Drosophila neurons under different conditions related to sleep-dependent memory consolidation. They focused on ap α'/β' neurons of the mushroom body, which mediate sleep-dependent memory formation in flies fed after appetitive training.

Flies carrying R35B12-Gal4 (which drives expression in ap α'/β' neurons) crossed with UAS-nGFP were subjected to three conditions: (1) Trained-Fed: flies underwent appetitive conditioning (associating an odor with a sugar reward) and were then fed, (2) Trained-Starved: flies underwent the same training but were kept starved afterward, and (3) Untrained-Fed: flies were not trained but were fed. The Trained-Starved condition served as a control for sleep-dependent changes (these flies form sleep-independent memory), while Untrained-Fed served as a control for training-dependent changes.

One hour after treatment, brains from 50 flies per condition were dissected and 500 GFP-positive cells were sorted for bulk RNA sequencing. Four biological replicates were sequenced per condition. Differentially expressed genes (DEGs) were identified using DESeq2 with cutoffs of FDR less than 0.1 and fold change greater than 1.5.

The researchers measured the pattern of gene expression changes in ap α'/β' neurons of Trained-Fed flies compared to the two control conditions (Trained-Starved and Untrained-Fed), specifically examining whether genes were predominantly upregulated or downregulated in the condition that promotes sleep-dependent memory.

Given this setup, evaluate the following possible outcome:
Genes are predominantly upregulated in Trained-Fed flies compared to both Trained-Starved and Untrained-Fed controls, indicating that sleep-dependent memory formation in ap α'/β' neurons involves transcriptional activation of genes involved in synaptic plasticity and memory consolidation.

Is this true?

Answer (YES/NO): NO